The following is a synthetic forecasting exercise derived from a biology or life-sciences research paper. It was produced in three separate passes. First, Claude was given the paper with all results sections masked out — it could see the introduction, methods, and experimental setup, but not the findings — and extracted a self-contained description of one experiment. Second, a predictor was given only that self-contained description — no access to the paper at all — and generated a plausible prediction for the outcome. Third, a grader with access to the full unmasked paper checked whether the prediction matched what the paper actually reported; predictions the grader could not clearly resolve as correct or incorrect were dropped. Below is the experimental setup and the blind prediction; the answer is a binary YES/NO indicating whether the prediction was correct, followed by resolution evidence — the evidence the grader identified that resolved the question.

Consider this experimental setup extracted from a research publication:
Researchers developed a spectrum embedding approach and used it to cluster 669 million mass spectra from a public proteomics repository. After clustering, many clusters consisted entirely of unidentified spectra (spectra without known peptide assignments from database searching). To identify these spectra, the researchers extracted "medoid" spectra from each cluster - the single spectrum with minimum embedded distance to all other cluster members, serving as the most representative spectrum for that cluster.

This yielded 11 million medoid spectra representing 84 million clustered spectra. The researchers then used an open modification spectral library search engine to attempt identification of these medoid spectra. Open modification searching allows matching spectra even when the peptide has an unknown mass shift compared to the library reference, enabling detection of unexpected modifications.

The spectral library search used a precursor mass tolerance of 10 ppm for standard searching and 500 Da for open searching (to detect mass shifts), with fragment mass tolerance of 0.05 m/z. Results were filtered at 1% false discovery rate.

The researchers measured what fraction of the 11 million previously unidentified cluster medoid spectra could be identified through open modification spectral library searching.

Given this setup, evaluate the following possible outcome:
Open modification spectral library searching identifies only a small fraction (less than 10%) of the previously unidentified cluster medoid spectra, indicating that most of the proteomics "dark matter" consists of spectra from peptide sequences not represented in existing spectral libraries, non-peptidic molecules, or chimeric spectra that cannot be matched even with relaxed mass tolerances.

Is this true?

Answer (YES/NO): NO